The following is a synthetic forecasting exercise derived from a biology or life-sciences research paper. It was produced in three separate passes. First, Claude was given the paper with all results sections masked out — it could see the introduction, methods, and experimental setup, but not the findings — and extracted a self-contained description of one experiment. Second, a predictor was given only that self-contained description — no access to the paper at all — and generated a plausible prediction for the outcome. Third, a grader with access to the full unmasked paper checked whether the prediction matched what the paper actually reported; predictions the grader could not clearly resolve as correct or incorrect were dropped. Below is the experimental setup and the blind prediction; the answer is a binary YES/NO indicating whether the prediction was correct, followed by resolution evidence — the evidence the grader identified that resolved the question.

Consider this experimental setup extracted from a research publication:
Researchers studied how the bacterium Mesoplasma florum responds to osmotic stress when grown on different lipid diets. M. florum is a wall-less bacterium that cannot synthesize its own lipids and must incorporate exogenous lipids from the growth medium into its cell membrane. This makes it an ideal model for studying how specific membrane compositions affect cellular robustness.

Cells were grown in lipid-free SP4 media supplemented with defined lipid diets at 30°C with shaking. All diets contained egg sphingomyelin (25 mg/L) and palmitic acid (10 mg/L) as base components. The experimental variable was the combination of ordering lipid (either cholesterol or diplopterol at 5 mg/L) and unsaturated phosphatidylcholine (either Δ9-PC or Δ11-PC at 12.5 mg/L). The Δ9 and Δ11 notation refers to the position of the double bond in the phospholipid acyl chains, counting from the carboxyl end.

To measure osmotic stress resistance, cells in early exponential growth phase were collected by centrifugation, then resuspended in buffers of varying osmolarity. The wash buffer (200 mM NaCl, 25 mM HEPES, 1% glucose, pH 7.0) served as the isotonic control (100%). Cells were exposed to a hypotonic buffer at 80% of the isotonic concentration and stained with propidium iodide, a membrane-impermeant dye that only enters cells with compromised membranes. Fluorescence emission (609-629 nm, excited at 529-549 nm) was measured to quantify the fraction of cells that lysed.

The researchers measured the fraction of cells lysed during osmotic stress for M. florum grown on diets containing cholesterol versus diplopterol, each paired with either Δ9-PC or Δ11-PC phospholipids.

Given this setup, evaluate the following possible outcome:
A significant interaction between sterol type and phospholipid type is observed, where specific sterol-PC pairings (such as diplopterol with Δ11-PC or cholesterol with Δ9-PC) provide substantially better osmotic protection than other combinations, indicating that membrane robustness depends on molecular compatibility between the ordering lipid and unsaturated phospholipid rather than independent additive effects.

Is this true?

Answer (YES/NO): NO